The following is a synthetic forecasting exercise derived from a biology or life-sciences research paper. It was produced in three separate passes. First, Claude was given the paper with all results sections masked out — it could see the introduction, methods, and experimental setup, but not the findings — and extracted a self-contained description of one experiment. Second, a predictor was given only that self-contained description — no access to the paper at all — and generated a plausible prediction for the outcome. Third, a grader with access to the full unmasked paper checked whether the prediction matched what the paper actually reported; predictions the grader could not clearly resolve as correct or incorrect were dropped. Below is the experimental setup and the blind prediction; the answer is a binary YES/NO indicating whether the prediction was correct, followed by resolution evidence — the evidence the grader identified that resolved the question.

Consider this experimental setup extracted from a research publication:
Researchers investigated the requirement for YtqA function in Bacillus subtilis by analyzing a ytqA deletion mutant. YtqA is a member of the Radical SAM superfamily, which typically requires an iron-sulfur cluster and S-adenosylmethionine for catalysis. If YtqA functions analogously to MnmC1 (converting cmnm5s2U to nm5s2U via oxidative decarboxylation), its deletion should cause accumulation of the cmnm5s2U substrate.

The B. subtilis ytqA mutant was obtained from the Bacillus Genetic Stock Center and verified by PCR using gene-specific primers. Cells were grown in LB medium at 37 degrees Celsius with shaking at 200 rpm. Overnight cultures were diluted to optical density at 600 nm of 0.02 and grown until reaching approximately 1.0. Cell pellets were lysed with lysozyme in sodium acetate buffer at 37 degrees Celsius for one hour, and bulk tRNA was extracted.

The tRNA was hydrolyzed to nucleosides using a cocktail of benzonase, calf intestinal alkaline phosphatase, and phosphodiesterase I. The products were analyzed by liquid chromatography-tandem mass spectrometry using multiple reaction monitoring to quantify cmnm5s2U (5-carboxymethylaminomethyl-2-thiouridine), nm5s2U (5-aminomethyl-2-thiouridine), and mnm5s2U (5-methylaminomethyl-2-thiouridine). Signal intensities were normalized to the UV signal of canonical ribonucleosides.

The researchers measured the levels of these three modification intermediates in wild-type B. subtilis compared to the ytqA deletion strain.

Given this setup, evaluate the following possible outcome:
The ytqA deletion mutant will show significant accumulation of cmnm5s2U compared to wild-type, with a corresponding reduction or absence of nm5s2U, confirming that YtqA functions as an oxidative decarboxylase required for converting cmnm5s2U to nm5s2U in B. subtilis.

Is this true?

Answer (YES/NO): NO